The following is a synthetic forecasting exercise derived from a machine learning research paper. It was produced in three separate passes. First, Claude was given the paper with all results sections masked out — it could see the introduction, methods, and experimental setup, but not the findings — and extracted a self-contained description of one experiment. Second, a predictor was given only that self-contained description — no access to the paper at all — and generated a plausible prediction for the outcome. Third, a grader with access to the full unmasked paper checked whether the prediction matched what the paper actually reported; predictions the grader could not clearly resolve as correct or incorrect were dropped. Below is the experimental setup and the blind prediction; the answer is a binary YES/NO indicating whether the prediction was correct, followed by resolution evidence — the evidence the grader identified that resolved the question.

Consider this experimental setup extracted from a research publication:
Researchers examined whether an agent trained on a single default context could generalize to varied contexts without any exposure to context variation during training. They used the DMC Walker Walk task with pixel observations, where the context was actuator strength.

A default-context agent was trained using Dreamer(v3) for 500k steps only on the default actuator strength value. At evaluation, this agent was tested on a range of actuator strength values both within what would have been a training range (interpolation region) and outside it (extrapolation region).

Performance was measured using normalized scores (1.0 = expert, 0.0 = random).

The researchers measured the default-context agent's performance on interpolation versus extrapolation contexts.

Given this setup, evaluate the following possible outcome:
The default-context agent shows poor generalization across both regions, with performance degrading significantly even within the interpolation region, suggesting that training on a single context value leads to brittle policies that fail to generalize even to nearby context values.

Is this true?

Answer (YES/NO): NO